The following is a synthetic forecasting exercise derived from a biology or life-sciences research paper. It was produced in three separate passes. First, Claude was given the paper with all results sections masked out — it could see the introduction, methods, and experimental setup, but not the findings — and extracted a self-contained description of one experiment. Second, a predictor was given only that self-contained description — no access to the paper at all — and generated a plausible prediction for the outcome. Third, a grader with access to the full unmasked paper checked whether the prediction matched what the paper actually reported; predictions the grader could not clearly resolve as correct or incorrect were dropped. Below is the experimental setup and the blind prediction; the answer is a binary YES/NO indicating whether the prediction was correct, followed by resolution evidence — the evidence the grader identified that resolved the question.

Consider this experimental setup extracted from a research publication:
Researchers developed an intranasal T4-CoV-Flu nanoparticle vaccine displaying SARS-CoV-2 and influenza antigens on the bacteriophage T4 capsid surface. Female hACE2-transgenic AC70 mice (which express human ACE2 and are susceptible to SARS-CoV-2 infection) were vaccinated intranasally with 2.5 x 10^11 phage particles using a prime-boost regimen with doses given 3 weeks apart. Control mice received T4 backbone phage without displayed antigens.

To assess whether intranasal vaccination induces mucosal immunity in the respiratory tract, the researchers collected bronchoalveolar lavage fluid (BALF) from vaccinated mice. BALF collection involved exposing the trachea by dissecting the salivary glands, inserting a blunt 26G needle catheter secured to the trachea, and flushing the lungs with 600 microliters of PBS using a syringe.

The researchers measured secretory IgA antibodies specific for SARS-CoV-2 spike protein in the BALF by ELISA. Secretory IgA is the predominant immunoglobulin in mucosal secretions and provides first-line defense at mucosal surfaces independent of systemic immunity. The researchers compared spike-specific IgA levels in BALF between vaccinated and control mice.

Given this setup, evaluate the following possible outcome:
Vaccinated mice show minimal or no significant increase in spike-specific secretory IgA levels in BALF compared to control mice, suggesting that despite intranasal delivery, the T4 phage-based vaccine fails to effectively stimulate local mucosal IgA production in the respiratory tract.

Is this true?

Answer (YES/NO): NO